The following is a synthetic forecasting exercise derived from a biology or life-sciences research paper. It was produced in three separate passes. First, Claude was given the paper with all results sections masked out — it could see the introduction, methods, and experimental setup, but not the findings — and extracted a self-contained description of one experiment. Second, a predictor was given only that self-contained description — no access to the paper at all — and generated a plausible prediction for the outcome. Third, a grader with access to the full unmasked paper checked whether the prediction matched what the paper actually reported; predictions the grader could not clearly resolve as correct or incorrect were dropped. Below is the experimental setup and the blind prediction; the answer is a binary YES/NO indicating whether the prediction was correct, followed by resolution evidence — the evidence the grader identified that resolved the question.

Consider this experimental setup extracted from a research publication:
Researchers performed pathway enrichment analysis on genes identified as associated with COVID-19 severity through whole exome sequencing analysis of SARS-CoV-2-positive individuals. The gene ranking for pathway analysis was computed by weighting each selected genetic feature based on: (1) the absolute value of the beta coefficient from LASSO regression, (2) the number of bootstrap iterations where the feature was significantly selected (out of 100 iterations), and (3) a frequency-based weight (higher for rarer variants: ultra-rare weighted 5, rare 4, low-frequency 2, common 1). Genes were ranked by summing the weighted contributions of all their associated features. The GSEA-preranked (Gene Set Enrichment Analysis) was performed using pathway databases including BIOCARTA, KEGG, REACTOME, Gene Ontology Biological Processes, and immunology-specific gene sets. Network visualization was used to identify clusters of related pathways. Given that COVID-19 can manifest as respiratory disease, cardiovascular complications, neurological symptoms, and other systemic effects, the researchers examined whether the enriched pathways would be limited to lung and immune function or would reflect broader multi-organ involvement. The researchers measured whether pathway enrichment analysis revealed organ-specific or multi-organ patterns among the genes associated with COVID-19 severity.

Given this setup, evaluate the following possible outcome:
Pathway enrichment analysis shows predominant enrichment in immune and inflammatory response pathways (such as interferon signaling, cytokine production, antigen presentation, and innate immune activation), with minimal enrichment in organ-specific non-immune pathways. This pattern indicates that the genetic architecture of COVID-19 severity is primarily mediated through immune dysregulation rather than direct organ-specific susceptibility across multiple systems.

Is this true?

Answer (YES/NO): NO